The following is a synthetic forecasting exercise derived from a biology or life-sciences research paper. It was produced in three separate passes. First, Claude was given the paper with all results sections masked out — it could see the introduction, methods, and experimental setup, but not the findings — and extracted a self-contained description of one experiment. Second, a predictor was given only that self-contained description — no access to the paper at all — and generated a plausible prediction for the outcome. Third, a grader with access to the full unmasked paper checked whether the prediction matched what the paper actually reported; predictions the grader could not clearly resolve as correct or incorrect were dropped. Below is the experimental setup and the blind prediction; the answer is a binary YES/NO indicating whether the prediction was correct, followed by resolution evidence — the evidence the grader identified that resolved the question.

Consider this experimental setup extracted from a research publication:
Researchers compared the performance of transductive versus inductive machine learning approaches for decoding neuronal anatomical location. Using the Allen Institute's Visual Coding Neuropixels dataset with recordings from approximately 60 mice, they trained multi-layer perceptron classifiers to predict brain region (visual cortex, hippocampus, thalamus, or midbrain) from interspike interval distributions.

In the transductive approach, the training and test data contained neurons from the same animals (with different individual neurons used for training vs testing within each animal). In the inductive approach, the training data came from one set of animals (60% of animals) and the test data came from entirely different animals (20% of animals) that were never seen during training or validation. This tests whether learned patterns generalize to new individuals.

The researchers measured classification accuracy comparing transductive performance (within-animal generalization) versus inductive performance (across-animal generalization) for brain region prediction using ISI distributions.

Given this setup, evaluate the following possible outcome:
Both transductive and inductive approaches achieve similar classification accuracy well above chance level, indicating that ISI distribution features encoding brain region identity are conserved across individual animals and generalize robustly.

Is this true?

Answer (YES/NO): YES